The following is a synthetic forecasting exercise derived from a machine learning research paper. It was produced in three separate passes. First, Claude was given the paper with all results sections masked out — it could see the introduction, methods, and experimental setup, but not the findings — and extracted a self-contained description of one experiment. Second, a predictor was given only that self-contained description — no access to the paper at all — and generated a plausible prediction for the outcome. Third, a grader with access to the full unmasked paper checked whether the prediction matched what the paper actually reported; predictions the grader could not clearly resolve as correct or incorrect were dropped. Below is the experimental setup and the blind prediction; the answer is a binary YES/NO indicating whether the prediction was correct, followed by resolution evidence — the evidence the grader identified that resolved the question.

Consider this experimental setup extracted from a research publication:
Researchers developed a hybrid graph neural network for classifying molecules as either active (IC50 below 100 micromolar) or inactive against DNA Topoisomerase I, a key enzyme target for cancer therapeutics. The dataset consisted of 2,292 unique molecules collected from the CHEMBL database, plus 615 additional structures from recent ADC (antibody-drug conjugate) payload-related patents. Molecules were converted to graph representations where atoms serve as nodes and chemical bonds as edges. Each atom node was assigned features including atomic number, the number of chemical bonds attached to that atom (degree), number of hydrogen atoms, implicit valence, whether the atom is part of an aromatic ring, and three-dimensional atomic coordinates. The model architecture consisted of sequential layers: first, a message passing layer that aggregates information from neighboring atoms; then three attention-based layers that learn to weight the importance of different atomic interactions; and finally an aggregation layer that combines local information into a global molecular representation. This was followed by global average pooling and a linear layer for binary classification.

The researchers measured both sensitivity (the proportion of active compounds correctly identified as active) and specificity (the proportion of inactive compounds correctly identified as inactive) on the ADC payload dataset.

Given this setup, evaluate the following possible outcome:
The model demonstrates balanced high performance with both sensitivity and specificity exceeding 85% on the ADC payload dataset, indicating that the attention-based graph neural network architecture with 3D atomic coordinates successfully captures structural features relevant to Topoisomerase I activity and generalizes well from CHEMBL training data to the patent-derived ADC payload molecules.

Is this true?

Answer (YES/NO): YES